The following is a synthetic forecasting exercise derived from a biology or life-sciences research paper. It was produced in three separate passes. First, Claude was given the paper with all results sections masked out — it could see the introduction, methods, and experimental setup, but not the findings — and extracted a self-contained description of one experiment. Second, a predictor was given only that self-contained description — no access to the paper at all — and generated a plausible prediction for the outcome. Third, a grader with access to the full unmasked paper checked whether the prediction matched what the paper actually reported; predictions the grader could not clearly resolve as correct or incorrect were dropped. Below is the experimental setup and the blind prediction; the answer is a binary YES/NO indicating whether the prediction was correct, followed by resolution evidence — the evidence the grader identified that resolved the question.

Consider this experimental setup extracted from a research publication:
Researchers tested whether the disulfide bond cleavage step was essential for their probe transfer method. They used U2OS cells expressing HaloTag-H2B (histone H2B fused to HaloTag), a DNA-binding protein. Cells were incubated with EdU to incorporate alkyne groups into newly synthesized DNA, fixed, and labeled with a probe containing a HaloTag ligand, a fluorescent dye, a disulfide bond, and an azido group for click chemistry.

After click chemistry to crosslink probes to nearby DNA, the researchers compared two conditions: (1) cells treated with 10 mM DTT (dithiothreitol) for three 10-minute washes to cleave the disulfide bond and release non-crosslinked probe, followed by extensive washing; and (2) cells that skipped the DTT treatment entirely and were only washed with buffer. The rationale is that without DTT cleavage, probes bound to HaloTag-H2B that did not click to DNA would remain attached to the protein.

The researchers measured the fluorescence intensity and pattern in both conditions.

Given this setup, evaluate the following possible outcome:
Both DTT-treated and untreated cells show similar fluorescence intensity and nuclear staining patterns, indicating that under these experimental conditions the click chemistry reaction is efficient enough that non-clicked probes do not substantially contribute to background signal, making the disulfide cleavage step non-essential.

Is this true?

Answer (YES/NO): NO